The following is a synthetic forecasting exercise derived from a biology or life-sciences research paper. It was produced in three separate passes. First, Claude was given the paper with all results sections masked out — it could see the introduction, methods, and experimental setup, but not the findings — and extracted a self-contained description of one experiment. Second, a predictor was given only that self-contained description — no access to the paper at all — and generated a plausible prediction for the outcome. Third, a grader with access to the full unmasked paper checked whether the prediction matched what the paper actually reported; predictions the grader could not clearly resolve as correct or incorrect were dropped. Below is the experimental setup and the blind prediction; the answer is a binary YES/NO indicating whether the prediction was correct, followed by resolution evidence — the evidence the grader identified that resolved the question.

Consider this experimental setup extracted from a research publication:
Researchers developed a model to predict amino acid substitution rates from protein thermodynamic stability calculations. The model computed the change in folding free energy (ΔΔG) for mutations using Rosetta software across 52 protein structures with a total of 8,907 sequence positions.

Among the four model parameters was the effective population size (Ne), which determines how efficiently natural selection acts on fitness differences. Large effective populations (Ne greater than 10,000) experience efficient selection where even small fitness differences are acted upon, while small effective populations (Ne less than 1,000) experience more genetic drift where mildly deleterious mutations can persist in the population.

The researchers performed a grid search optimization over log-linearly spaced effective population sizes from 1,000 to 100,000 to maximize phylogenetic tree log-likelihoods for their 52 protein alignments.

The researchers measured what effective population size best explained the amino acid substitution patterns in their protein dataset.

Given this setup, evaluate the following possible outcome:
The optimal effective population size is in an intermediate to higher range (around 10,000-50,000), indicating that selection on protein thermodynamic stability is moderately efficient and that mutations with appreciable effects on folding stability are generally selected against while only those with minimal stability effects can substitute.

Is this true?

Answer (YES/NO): NO